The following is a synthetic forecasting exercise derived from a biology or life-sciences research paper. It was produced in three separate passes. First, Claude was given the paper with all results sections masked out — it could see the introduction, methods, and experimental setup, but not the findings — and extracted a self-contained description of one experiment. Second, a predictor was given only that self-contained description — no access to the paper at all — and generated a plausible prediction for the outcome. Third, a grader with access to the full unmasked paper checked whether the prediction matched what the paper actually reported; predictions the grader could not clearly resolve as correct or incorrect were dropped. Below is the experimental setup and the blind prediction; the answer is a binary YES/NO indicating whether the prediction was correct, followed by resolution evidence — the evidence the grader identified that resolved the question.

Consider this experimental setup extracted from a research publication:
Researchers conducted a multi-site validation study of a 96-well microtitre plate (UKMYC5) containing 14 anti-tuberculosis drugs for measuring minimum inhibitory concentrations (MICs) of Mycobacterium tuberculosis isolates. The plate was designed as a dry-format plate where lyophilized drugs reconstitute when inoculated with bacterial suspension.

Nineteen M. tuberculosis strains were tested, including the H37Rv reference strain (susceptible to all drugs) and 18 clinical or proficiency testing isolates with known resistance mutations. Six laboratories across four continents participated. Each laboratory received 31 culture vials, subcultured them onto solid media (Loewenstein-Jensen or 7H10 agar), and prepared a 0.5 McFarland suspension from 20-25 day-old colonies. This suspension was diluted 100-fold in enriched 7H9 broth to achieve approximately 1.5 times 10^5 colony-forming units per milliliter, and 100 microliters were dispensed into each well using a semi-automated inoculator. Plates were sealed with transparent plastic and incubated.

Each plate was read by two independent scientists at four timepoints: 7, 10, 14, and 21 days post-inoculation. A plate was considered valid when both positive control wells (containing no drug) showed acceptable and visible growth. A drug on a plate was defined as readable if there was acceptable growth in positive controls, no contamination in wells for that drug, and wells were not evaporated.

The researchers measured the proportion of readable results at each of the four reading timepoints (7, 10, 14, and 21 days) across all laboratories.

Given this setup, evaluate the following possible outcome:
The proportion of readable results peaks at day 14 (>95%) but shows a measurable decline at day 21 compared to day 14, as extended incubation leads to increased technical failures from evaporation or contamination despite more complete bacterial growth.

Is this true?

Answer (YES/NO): NO